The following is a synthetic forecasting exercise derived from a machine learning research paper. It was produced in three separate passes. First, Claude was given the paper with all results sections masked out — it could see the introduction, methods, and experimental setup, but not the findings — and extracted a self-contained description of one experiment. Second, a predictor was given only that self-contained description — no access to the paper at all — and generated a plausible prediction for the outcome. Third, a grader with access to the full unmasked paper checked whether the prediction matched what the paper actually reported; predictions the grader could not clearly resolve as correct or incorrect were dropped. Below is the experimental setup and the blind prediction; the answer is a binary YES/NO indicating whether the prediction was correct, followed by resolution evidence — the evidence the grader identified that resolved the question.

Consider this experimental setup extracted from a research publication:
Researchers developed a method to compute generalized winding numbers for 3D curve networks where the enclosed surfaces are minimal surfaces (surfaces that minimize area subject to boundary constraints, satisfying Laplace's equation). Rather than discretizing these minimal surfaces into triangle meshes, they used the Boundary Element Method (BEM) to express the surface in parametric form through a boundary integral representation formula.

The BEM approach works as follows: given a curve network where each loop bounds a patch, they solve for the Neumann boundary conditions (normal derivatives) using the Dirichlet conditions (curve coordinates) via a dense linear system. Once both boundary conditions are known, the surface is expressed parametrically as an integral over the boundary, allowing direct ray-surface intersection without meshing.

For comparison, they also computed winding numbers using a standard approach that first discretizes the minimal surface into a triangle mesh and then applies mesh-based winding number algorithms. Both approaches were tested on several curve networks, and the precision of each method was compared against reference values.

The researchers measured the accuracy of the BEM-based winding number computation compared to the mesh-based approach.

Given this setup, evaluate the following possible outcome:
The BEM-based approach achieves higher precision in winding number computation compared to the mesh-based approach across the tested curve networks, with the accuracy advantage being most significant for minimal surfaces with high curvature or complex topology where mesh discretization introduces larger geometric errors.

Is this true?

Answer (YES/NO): NO